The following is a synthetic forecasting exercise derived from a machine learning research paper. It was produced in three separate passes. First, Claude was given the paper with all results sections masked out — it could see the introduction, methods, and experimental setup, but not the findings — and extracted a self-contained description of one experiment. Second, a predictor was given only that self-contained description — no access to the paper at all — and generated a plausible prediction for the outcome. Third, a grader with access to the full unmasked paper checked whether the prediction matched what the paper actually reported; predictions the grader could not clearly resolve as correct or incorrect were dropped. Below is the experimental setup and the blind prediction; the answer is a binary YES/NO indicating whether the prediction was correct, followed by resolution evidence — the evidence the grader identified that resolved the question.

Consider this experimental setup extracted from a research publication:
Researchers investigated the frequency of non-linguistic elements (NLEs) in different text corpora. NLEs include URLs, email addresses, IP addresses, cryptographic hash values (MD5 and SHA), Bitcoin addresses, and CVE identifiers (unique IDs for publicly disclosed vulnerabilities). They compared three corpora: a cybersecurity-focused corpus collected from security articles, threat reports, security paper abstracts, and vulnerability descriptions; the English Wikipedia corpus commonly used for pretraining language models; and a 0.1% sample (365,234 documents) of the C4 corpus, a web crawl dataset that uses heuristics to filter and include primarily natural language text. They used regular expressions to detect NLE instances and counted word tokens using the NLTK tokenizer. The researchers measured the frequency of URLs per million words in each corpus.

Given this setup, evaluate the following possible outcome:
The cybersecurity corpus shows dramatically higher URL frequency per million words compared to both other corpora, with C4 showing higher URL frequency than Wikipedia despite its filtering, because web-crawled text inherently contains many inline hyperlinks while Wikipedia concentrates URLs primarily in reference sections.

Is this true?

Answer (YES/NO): YES